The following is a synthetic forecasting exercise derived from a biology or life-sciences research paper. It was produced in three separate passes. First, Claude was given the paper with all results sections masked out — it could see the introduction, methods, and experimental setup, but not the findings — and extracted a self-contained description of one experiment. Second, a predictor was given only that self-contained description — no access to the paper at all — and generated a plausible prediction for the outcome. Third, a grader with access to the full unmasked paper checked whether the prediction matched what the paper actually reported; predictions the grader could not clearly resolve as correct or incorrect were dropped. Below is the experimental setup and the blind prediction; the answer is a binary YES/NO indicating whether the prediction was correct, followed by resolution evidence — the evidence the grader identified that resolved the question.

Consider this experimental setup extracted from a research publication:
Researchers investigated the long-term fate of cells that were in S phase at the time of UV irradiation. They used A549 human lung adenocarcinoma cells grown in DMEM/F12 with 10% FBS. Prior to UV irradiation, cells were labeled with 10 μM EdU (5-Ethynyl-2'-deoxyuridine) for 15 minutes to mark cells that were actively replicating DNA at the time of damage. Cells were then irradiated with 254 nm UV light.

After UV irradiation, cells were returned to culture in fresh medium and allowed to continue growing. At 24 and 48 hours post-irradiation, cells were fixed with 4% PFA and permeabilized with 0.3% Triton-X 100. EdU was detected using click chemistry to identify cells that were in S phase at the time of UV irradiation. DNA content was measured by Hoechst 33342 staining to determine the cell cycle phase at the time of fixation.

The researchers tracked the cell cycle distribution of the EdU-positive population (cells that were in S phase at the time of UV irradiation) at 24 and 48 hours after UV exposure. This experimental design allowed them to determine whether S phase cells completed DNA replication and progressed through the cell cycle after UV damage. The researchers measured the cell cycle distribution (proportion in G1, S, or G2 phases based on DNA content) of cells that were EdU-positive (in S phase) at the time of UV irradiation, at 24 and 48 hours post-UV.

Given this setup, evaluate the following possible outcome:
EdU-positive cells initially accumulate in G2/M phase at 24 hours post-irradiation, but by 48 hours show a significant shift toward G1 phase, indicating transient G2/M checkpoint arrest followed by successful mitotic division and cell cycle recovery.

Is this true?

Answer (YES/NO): NO